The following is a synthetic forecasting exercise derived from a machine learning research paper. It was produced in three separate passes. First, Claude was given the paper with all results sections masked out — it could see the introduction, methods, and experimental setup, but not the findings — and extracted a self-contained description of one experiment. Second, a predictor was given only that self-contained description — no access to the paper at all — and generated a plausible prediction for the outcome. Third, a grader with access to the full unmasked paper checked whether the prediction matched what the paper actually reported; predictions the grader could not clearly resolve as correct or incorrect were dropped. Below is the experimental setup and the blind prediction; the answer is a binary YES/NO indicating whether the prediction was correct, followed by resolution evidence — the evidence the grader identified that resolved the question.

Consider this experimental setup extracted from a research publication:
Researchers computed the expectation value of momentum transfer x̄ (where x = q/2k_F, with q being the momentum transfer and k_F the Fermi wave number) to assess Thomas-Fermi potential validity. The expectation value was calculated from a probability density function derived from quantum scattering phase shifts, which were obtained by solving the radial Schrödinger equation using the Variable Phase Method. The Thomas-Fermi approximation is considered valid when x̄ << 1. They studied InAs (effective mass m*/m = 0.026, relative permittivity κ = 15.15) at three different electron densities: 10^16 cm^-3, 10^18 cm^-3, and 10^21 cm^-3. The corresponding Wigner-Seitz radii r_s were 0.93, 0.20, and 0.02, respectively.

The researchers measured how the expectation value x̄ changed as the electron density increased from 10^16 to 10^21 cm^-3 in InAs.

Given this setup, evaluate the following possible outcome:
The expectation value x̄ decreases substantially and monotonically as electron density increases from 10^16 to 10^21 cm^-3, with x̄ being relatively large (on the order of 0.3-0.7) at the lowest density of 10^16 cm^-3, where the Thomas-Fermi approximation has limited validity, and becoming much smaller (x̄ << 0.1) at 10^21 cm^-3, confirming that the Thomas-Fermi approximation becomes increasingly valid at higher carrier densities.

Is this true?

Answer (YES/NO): NO